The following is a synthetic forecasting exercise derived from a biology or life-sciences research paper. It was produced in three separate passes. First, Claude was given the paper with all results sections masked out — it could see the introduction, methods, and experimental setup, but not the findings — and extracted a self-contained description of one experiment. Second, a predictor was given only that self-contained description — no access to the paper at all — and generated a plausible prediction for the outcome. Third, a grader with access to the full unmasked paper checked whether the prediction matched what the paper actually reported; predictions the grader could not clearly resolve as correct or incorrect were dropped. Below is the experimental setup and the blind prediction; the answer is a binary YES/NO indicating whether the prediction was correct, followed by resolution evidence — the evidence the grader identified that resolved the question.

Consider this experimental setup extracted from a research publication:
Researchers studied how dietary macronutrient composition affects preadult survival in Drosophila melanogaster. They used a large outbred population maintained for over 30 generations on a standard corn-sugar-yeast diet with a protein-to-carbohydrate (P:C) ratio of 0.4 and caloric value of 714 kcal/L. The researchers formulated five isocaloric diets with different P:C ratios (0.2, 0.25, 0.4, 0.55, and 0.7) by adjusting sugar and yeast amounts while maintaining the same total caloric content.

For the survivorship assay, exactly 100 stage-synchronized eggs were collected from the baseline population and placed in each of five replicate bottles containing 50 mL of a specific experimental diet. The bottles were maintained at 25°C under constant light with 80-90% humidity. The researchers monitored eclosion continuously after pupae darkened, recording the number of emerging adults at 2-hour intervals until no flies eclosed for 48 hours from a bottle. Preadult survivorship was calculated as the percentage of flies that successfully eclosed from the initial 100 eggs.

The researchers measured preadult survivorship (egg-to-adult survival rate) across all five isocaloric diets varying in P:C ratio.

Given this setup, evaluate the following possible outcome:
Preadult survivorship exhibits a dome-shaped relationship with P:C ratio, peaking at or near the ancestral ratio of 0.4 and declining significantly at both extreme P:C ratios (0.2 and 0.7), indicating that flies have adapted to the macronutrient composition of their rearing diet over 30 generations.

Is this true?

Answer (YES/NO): NO